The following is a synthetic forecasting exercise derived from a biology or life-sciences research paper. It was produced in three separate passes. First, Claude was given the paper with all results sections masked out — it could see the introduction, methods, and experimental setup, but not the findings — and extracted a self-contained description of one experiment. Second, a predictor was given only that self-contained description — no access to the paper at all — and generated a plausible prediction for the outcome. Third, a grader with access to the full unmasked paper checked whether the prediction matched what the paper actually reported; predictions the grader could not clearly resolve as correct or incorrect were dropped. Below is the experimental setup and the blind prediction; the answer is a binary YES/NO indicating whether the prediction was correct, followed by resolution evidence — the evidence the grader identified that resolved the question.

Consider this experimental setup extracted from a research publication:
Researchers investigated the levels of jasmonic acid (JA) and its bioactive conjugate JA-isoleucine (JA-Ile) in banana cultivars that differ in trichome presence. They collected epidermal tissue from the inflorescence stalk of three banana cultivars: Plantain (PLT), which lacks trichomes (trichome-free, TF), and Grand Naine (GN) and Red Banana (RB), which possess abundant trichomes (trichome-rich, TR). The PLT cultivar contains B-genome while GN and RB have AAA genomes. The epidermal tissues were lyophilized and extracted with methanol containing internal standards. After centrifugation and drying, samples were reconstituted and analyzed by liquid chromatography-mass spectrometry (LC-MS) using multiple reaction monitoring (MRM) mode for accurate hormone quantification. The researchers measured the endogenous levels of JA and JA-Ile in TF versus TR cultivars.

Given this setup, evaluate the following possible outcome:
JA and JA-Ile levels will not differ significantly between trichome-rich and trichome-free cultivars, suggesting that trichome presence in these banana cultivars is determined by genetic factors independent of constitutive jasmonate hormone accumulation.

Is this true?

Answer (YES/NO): NO